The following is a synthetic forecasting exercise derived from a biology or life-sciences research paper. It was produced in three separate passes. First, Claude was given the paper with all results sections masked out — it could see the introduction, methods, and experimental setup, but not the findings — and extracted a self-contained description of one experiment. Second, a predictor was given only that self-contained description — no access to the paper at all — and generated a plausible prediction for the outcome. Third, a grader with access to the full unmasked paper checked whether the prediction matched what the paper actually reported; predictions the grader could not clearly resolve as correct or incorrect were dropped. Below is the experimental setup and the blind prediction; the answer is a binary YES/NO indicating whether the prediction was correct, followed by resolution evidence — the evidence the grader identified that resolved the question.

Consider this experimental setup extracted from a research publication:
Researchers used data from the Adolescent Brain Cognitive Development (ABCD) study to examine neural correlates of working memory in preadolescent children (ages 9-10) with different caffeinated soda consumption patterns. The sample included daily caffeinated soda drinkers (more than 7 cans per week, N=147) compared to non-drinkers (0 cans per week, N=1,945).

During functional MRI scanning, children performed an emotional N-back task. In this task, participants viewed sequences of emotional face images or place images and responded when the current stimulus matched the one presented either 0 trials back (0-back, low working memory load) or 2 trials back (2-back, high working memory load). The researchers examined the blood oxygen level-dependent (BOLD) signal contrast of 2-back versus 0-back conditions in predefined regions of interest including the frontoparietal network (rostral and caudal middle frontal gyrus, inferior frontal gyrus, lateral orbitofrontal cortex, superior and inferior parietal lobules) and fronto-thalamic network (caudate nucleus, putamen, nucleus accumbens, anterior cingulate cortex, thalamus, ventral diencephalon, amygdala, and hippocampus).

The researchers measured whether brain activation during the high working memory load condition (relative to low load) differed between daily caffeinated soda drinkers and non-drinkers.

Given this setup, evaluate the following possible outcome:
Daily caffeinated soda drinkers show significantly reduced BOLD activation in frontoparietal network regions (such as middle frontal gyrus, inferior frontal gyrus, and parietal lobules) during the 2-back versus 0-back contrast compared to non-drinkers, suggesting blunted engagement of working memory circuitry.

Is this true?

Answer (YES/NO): NO